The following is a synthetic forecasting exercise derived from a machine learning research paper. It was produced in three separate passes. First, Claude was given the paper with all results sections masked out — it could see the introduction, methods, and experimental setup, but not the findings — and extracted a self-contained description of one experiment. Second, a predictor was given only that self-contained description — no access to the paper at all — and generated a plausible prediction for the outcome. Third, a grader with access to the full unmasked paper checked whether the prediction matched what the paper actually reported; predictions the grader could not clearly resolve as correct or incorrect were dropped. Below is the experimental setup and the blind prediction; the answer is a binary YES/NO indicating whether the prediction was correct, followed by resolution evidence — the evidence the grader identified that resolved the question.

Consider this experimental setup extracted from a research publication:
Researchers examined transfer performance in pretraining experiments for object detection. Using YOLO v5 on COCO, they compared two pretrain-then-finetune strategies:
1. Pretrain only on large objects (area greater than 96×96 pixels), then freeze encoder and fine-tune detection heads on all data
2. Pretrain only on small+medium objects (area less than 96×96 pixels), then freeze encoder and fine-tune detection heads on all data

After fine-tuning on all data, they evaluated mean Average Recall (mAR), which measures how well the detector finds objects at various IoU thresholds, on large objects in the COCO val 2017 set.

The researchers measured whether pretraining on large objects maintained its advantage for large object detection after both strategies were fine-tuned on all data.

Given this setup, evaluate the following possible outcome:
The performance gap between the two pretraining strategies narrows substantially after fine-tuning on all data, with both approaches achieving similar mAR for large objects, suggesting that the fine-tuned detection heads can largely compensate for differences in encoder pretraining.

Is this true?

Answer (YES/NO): NO